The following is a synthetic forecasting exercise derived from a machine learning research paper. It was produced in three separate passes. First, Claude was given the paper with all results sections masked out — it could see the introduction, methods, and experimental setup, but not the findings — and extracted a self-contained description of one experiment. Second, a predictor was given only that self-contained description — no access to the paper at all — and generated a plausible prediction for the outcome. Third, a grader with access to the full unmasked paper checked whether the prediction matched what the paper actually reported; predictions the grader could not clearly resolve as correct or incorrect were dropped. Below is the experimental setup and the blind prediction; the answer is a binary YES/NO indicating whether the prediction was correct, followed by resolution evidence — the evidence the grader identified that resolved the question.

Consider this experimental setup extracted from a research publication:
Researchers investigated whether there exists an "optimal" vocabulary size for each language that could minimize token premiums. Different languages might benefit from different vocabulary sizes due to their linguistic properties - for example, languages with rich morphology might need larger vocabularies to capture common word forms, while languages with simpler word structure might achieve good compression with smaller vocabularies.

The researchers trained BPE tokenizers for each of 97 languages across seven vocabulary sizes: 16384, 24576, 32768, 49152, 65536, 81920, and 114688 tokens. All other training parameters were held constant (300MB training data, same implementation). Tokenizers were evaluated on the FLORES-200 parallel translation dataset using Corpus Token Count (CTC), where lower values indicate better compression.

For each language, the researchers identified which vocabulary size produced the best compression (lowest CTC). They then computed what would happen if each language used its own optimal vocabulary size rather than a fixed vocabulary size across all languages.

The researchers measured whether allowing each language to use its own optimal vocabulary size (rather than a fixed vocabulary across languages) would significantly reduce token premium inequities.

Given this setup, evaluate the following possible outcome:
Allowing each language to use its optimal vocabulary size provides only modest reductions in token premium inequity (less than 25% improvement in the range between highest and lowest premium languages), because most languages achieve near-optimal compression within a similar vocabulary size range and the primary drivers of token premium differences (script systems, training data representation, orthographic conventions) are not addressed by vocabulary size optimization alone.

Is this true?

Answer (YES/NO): NO